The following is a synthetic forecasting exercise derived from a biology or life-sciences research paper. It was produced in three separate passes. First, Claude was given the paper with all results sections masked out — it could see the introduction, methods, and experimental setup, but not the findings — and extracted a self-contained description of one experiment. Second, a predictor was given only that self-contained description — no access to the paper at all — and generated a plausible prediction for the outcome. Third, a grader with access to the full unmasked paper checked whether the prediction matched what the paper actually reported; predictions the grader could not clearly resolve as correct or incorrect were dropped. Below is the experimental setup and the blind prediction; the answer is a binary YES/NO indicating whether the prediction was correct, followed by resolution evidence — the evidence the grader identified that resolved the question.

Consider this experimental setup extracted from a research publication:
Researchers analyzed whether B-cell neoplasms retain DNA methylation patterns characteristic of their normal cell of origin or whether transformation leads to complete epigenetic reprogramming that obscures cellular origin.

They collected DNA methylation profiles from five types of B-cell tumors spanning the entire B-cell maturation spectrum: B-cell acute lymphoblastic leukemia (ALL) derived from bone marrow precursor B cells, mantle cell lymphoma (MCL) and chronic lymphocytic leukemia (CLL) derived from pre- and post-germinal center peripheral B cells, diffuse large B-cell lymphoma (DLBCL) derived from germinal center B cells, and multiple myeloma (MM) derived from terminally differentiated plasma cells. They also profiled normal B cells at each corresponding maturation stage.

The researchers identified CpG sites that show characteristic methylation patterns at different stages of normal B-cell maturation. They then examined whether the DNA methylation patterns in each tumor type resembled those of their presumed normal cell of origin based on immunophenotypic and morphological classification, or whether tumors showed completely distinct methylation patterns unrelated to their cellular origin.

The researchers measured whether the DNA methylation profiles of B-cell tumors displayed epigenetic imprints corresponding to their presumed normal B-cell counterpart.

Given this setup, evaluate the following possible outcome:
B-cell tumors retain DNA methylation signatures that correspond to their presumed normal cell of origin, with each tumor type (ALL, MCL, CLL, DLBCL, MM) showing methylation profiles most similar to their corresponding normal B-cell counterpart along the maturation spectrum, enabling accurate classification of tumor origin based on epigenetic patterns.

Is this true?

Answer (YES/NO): YES